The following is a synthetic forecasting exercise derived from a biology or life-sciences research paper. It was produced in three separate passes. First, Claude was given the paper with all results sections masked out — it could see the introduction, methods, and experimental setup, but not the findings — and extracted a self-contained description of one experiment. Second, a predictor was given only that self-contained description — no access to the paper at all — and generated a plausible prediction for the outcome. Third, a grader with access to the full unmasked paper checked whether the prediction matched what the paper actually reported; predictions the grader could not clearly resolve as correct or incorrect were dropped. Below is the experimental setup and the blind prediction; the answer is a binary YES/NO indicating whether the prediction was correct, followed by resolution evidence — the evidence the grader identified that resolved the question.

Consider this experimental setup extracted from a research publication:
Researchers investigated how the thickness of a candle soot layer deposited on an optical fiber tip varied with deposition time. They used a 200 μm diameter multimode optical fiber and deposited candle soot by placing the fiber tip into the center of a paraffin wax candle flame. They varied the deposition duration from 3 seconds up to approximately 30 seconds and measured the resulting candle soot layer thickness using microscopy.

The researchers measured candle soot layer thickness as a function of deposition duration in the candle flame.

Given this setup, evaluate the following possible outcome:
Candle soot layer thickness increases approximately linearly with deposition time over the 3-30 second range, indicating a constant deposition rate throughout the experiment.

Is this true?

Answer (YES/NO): YES